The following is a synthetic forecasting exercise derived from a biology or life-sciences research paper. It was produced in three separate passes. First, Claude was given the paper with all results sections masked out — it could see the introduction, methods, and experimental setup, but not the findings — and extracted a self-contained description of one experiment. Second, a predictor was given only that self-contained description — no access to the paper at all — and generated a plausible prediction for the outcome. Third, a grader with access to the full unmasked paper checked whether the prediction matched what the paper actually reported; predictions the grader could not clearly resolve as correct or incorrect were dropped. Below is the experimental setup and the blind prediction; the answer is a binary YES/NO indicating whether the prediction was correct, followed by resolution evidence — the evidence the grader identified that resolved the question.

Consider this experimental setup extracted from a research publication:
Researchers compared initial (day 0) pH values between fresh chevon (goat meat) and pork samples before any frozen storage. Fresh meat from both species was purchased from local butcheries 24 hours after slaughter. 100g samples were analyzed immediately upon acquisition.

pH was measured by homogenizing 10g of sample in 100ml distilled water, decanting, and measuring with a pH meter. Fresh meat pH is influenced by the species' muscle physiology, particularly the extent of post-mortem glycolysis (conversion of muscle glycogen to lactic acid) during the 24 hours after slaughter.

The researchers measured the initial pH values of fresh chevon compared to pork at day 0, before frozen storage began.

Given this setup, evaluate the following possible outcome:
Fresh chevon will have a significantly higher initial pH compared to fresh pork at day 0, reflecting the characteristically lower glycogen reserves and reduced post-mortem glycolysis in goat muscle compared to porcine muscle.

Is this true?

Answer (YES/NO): NO